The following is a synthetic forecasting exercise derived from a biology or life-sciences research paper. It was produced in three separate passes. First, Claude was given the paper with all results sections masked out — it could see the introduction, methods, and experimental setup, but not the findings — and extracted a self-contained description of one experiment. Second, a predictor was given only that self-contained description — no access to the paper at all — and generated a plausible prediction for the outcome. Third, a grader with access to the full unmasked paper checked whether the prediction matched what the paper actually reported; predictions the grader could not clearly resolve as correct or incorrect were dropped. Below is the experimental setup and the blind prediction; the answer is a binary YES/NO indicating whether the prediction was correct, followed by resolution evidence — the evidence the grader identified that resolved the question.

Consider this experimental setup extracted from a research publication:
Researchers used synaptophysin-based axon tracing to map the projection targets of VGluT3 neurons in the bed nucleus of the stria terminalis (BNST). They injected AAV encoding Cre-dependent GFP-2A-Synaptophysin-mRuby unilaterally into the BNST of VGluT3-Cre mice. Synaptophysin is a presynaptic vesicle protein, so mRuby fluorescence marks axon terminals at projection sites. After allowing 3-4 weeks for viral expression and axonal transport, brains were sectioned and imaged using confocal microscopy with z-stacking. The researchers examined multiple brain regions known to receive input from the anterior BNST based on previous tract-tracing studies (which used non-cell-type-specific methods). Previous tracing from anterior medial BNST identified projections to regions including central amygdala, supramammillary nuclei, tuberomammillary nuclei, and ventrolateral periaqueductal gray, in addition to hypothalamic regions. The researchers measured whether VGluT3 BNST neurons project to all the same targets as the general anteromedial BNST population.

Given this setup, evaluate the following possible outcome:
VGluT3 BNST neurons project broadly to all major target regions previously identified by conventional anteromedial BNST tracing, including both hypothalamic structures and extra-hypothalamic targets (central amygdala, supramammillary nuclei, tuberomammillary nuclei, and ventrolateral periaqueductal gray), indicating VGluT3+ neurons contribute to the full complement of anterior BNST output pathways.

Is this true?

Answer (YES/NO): NO